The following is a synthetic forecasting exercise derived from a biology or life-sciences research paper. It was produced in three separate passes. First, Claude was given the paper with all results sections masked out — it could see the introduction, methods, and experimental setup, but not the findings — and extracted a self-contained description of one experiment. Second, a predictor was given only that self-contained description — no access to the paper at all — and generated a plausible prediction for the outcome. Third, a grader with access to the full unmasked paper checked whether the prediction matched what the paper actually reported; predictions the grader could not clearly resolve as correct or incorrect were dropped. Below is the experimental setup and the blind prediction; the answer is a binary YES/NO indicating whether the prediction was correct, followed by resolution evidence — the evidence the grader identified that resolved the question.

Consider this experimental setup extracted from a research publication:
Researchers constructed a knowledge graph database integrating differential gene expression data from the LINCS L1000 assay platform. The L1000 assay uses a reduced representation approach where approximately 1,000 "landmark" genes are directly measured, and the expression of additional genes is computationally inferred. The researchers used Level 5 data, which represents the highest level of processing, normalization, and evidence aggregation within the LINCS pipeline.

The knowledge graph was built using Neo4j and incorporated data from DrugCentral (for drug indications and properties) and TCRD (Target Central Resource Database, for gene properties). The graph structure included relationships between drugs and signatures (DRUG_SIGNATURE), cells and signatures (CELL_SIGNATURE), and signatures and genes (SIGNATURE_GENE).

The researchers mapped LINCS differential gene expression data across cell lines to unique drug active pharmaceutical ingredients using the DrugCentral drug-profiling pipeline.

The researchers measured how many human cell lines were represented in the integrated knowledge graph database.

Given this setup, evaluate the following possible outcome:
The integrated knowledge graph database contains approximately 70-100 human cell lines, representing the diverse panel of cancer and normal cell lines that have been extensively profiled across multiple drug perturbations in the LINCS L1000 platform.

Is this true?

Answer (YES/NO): YES